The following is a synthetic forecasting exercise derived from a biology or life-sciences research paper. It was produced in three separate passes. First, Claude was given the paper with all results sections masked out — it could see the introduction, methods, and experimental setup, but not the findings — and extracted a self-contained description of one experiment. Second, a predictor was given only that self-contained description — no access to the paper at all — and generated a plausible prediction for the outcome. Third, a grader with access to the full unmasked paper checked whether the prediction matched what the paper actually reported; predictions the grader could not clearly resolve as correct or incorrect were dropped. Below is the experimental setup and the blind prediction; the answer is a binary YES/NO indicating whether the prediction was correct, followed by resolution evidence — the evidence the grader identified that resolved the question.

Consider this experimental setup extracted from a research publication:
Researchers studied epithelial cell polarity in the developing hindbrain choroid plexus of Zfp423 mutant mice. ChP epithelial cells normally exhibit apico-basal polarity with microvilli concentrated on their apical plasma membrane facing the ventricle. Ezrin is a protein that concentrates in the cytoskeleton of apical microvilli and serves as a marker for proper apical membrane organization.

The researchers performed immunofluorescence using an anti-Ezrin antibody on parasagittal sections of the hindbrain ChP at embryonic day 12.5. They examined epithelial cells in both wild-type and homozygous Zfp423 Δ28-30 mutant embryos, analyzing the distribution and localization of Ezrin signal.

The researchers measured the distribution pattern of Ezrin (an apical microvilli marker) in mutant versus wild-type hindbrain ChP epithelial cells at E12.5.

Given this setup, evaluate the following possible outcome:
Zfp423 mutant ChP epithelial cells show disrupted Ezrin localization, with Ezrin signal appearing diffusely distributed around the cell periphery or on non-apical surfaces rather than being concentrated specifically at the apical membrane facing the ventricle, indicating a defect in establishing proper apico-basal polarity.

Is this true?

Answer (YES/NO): YES